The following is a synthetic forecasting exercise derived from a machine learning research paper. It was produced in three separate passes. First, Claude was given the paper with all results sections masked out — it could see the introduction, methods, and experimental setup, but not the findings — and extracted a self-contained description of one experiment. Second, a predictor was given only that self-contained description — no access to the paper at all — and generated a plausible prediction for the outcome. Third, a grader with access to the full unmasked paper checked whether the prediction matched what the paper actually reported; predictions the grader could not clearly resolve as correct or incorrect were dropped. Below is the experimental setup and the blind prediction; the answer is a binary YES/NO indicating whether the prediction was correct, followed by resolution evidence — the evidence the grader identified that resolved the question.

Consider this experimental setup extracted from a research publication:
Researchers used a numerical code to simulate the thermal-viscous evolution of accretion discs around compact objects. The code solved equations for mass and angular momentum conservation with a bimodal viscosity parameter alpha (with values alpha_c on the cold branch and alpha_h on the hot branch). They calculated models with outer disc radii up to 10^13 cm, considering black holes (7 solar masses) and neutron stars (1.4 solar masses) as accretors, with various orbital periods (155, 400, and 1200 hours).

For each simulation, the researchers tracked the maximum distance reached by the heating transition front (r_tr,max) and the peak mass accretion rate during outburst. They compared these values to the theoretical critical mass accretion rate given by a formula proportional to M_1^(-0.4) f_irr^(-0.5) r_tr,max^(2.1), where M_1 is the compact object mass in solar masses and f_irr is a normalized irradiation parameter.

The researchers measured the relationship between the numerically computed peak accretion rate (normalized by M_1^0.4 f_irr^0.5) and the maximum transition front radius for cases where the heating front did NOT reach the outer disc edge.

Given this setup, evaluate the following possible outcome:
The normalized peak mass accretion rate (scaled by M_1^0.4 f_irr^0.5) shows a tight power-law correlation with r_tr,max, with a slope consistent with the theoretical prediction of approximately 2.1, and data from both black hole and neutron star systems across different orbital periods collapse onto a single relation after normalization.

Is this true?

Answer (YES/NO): YES